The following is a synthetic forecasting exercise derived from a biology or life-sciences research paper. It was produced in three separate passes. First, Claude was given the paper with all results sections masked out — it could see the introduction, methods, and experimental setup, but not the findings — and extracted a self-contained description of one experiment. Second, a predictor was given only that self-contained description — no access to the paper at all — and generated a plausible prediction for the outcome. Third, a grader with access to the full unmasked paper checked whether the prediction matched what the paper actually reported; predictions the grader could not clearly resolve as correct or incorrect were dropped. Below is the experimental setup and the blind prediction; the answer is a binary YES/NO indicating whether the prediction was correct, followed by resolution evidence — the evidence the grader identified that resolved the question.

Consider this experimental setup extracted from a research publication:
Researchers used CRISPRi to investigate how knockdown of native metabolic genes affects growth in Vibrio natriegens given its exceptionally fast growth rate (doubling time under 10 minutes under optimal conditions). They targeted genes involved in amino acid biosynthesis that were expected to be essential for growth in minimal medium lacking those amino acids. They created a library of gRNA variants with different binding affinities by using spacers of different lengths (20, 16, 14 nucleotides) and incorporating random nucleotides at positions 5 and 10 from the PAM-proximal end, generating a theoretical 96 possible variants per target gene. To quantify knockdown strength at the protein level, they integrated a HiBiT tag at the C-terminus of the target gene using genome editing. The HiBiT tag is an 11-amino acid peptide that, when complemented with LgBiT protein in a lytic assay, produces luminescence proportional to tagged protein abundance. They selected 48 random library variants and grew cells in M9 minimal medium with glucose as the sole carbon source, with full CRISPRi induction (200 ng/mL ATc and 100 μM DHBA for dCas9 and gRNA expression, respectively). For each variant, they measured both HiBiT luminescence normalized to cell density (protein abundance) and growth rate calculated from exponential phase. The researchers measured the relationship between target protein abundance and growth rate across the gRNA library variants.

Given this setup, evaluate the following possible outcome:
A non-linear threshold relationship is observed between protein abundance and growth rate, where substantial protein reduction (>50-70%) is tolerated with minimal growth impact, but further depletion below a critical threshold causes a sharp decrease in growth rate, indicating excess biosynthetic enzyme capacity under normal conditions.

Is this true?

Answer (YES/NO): NO